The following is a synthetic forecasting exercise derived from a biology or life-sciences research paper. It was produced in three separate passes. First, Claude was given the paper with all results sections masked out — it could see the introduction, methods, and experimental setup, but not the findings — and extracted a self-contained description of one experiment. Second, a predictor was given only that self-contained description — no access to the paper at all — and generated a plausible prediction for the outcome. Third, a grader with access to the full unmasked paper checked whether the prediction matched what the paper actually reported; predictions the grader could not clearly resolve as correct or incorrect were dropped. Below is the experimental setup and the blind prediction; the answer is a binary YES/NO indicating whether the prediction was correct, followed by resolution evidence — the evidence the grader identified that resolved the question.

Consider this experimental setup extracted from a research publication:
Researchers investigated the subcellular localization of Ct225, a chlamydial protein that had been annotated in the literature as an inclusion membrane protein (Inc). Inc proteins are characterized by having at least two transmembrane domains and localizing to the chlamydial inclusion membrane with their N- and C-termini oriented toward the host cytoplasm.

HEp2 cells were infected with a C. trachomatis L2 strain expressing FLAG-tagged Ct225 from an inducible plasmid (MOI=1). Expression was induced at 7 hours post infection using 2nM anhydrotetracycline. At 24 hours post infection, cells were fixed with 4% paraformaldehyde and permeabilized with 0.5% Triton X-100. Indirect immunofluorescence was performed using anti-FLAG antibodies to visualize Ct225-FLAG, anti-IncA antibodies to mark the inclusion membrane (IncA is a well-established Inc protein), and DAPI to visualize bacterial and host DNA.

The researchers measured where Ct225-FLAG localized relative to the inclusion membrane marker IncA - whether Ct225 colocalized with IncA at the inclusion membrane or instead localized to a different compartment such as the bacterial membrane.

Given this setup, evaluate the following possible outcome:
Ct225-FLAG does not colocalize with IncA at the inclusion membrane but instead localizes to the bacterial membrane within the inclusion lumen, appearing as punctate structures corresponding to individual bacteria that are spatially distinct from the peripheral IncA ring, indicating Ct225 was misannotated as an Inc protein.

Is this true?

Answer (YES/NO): YES